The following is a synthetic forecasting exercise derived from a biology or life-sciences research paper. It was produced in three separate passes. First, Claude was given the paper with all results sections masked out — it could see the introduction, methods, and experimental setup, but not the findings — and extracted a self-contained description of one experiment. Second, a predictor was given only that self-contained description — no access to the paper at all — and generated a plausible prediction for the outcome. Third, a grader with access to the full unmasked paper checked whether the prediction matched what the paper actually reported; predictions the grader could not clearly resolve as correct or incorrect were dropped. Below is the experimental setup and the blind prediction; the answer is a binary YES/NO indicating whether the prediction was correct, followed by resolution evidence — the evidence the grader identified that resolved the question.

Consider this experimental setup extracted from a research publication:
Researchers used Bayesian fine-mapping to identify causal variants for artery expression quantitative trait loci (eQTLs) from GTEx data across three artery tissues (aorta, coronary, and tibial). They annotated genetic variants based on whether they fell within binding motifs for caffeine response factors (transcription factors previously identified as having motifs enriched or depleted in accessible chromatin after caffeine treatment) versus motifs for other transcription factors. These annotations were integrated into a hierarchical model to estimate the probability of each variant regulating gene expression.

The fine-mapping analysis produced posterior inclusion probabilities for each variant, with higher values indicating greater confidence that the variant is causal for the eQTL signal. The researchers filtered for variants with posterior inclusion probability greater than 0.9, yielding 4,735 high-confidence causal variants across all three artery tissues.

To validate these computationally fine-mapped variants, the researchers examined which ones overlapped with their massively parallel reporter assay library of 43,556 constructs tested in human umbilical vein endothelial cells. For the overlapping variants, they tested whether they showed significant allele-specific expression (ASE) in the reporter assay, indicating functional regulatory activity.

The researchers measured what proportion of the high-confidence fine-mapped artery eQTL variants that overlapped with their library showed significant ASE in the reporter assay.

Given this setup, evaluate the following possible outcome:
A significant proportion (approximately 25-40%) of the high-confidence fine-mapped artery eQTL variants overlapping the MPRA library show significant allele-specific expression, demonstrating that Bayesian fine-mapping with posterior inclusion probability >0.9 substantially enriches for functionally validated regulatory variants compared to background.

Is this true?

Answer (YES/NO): NO